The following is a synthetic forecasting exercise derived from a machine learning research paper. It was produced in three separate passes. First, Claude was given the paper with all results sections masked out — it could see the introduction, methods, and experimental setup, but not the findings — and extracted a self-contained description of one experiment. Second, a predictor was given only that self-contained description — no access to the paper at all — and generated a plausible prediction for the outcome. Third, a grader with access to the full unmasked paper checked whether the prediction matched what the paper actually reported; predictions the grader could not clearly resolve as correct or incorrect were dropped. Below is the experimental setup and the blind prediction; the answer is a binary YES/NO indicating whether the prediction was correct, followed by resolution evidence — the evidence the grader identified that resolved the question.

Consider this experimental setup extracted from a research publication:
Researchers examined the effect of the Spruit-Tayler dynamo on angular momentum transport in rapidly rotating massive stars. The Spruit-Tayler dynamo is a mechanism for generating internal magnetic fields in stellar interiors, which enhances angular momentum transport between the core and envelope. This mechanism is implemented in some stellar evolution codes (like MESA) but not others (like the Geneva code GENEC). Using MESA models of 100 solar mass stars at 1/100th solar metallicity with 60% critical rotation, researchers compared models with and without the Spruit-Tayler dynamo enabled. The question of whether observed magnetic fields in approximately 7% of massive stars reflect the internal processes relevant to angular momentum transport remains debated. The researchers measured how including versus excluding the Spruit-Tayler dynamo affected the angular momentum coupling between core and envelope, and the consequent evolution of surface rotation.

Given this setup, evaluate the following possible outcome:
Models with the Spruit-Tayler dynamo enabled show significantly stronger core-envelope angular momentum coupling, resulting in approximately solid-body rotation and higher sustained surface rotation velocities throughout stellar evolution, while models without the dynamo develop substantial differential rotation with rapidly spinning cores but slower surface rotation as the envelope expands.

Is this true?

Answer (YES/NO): NO